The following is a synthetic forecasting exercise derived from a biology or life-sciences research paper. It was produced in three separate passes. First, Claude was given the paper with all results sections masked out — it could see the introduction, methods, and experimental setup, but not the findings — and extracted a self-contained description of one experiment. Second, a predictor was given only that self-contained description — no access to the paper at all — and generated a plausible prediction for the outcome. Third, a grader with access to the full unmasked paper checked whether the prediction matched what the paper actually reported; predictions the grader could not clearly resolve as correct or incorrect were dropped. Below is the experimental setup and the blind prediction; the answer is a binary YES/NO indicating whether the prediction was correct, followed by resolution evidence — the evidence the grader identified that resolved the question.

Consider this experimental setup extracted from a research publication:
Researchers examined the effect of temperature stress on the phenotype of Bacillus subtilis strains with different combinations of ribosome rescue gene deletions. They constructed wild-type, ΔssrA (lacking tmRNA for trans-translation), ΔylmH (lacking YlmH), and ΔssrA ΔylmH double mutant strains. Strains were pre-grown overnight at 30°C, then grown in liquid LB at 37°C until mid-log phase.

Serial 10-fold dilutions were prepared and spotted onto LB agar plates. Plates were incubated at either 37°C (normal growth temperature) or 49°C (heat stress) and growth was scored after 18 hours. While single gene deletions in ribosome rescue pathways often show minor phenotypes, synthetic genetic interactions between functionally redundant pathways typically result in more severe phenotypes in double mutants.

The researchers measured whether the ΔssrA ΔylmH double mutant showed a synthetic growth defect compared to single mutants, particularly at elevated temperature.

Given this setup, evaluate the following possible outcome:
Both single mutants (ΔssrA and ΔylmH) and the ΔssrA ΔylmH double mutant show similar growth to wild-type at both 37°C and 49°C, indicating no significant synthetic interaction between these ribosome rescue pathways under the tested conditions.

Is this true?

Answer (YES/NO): NO